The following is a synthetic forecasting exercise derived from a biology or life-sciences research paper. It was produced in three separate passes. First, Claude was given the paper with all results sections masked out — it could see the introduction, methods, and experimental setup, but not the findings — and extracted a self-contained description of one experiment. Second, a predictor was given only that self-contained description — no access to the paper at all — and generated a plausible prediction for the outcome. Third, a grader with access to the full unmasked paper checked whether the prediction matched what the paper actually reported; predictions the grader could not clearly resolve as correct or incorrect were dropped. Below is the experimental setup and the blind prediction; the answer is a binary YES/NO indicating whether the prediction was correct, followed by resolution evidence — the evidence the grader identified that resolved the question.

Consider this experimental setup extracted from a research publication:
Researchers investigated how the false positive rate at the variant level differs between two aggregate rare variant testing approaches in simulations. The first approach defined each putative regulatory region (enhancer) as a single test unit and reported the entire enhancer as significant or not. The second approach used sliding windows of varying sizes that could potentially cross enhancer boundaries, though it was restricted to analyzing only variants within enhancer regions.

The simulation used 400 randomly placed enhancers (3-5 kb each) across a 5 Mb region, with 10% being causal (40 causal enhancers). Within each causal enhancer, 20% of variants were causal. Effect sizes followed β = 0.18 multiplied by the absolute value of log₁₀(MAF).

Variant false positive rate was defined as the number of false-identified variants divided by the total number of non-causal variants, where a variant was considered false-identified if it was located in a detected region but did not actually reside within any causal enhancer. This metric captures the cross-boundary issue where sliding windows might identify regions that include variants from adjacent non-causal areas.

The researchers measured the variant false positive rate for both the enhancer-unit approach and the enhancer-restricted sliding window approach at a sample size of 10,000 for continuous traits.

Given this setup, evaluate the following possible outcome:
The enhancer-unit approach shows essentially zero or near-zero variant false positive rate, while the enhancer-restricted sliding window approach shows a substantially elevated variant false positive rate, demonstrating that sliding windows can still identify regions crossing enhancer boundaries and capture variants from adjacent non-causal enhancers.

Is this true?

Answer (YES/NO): NO